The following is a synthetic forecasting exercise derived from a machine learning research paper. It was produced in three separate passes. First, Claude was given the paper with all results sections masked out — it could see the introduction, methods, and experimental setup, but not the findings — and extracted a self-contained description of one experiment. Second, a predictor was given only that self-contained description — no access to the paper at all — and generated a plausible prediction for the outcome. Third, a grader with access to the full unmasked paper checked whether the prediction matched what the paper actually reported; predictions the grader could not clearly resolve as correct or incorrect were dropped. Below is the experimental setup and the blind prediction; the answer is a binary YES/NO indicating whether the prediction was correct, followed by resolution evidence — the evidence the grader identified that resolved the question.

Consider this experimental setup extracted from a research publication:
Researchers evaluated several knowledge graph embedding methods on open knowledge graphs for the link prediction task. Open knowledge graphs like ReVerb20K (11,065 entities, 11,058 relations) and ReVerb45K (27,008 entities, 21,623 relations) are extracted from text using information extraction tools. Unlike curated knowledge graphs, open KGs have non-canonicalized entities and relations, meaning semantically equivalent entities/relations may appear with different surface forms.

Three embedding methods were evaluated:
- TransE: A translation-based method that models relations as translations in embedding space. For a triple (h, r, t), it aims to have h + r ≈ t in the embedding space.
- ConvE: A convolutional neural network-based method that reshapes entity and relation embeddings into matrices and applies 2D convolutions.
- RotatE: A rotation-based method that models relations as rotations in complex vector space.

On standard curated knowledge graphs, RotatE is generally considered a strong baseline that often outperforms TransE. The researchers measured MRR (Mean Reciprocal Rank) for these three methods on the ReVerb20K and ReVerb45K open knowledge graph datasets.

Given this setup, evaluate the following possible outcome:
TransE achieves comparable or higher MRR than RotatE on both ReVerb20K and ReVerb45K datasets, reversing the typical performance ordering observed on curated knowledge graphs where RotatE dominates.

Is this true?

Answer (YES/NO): YES